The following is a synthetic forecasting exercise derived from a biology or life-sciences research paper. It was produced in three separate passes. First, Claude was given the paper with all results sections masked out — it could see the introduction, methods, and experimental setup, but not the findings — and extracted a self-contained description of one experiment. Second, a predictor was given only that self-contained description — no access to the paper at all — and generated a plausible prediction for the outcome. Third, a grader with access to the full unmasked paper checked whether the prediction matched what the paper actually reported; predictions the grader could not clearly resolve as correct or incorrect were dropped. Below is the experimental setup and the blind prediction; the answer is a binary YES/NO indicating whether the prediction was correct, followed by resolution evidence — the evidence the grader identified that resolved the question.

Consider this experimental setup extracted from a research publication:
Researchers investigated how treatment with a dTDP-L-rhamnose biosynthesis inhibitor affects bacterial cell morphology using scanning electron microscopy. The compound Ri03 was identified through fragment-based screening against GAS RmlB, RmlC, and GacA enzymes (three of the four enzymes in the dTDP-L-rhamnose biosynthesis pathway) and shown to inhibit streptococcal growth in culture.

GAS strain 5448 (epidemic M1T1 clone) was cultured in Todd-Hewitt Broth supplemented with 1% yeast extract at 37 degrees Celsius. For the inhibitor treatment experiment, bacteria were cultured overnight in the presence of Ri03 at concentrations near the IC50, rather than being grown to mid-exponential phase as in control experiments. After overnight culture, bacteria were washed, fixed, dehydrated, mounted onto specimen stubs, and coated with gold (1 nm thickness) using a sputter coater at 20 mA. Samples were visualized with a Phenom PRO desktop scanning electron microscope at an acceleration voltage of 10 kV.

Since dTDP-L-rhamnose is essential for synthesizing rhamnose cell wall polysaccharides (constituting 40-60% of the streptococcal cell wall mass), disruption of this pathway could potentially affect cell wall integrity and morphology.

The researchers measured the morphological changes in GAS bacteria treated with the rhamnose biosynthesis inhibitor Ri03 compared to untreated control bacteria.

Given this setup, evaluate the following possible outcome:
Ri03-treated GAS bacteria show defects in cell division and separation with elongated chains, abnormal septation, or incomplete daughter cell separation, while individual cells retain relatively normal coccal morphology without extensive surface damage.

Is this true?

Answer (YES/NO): NO